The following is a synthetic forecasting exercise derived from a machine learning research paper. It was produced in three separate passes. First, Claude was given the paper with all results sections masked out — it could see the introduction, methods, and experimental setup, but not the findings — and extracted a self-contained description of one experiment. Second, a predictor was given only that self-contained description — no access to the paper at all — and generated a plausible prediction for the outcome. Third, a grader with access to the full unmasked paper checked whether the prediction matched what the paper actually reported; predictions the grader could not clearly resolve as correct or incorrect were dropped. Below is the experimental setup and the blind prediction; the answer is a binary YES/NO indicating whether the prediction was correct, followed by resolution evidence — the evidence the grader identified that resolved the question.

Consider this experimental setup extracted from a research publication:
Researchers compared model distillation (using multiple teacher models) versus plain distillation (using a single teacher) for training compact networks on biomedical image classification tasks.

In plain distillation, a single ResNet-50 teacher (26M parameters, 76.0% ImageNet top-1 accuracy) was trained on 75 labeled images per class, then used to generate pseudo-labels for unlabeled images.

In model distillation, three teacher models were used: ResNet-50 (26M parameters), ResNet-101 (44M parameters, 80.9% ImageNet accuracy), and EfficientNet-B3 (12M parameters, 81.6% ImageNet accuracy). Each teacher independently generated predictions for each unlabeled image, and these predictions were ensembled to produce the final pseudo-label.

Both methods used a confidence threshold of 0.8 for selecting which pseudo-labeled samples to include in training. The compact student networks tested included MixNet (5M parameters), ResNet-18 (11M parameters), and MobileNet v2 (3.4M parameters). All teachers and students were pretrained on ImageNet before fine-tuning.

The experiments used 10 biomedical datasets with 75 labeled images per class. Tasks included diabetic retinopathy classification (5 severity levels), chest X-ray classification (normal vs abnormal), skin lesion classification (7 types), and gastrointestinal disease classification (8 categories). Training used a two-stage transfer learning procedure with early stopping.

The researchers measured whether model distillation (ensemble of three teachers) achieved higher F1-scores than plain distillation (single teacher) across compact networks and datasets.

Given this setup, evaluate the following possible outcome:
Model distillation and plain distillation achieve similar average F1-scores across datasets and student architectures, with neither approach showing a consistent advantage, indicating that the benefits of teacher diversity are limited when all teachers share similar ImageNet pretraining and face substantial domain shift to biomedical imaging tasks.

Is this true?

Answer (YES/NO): NO